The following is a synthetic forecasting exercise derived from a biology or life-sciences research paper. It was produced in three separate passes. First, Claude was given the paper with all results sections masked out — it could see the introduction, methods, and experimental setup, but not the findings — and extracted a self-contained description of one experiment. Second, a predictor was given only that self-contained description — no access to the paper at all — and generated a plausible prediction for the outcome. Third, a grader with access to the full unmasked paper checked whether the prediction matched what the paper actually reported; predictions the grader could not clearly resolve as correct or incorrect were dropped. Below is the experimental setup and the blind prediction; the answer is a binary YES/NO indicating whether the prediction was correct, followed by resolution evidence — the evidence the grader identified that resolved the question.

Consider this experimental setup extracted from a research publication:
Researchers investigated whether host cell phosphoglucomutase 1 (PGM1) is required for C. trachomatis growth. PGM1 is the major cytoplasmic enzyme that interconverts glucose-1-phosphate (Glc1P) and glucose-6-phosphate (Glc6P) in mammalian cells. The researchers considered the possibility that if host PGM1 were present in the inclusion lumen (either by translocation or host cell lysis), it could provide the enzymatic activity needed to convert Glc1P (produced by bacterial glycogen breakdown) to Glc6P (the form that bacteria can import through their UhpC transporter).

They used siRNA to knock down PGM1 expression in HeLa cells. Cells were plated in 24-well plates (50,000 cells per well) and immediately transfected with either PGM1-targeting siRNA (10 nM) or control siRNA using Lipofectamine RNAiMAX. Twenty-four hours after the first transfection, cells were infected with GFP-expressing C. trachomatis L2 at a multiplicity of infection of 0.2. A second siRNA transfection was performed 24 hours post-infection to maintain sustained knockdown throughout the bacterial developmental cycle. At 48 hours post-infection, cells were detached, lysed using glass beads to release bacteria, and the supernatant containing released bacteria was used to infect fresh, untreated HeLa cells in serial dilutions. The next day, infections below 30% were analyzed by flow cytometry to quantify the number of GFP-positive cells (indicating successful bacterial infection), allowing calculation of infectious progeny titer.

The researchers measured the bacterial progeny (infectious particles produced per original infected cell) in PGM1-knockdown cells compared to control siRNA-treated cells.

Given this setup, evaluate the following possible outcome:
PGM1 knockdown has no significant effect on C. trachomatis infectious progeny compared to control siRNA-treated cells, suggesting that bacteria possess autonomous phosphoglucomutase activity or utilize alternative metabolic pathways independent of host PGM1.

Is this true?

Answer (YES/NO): YES